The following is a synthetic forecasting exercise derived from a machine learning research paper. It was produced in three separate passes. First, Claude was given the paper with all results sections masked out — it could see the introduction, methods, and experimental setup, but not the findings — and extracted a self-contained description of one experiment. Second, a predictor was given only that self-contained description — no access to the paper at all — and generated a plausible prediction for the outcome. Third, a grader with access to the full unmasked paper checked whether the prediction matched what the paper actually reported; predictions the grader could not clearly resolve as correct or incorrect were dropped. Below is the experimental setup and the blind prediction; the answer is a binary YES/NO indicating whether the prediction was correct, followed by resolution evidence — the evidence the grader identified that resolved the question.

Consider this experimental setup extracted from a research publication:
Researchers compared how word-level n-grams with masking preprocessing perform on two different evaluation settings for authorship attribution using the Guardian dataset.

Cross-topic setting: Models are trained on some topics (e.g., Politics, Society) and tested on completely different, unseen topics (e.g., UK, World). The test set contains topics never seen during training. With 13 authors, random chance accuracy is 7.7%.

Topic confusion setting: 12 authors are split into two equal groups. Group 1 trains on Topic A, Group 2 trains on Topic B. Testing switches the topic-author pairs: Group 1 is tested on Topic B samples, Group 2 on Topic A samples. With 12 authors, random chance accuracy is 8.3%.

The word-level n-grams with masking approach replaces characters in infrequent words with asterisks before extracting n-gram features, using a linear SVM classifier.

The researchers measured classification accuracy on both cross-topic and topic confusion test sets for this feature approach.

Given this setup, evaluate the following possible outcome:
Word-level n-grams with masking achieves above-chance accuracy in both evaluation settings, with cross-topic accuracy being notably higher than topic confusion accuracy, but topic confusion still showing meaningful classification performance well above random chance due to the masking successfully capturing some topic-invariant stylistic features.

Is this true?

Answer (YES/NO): NO